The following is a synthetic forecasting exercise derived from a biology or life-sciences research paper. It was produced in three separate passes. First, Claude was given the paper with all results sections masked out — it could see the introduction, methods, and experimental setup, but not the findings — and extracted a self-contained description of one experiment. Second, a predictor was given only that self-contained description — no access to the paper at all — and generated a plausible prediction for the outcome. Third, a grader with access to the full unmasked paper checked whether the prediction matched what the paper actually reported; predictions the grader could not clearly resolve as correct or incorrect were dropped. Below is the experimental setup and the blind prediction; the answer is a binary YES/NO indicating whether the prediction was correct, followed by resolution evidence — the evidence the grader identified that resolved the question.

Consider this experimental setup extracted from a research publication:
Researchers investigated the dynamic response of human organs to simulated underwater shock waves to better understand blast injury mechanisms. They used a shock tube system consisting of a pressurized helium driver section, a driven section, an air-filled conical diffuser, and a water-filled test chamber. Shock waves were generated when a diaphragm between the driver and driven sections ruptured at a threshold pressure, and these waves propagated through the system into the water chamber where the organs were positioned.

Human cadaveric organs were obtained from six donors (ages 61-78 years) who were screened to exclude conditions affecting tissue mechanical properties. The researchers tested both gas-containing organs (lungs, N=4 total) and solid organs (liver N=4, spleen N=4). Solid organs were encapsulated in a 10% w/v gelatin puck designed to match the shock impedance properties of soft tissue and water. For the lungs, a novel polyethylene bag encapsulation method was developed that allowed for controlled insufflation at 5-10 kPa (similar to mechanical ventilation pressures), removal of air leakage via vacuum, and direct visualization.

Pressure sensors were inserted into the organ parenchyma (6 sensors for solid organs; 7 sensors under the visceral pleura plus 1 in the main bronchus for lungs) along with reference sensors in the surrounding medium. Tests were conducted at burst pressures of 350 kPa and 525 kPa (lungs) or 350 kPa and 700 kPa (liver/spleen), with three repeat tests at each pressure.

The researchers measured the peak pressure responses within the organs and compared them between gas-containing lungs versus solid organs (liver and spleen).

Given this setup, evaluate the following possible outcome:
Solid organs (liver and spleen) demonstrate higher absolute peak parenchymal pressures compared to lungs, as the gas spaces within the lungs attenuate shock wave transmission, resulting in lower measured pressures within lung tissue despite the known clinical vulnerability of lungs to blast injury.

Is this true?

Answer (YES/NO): NO